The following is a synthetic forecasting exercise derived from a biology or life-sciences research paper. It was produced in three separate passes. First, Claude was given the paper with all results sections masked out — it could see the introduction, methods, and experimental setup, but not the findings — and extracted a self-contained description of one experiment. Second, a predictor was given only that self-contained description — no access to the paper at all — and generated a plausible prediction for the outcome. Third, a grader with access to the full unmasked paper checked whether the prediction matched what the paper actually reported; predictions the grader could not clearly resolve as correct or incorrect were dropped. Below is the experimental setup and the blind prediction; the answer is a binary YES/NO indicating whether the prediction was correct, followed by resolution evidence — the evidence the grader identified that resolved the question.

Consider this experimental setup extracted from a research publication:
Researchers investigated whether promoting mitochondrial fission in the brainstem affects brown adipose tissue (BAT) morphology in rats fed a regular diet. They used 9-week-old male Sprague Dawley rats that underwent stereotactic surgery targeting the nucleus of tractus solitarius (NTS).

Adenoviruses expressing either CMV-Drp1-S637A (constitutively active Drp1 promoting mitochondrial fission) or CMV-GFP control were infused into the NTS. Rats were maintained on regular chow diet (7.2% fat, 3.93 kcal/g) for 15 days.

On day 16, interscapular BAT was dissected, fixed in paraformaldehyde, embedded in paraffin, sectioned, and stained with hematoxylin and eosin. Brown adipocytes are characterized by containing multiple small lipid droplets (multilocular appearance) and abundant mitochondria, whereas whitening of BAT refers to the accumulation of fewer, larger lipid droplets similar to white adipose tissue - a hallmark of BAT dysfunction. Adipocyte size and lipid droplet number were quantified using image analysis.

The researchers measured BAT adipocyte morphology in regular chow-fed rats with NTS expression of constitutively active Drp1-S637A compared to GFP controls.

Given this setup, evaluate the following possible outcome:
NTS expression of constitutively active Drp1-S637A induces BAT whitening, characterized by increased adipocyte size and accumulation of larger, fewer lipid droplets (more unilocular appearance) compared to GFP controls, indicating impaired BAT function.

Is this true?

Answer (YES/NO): NO